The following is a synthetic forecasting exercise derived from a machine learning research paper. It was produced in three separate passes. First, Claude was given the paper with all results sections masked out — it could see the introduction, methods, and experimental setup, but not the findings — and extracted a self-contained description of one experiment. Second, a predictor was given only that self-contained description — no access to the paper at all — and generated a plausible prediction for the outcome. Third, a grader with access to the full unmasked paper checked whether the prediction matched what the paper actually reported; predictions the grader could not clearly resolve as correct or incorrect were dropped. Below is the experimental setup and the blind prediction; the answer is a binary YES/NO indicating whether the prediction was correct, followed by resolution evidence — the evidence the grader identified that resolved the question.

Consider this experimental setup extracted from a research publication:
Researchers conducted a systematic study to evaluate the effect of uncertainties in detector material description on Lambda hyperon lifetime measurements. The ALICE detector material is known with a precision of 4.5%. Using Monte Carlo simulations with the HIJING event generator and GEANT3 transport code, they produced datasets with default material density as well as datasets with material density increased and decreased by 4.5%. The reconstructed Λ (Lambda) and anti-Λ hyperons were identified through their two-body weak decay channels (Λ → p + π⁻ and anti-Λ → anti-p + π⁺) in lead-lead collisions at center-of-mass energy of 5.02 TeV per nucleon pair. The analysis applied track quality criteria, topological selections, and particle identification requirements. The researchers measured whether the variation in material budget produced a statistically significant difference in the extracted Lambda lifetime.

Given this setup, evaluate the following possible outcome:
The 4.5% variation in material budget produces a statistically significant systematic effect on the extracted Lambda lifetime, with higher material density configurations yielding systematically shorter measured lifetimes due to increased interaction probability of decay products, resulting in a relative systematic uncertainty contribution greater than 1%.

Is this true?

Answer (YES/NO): NO